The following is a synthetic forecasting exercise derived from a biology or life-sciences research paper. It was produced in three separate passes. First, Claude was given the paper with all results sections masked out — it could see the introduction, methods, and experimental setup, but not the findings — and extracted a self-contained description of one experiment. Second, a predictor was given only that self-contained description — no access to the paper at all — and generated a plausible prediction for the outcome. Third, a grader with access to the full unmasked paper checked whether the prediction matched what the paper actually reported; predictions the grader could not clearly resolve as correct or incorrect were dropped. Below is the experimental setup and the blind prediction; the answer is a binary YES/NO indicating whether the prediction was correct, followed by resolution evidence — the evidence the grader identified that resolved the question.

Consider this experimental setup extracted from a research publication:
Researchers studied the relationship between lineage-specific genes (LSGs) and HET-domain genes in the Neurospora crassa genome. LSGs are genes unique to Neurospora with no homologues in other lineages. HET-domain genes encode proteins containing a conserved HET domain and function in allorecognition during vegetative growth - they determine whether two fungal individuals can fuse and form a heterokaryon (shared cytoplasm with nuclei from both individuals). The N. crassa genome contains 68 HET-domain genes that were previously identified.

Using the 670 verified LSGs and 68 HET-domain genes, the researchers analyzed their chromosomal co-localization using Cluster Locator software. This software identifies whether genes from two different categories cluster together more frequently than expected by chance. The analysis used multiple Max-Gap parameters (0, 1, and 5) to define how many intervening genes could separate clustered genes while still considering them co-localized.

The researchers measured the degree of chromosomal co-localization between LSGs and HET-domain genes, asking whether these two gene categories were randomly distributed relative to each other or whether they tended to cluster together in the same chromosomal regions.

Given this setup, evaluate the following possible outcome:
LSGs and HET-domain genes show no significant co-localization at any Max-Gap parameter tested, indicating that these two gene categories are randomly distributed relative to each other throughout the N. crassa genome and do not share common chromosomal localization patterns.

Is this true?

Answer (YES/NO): NO